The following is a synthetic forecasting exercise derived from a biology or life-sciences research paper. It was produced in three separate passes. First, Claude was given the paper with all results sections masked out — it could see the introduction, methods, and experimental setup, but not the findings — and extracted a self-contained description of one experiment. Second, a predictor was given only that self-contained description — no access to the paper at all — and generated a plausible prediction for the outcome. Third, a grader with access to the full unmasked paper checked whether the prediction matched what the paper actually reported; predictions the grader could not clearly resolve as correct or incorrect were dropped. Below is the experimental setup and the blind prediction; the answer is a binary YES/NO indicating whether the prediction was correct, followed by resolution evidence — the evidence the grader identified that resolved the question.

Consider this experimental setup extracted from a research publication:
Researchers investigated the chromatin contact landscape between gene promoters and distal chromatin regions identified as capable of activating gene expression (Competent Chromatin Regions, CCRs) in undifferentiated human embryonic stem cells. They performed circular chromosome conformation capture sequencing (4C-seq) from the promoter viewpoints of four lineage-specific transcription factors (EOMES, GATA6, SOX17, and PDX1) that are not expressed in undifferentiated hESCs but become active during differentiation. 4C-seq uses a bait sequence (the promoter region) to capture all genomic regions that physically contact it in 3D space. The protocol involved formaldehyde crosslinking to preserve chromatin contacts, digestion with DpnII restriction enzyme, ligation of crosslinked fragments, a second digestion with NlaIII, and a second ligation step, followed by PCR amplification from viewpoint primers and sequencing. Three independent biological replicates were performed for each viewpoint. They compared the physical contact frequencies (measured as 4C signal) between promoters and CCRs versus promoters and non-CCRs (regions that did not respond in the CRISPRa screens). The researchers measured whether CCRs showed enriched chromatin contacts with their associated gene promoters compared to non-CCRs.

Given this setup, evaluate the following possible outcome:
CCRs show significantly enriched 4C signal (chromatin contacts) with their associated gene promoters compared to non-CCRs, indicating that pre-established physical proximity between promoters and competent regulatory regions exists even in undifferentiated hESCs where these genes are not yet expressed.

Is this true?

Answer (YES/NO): NO